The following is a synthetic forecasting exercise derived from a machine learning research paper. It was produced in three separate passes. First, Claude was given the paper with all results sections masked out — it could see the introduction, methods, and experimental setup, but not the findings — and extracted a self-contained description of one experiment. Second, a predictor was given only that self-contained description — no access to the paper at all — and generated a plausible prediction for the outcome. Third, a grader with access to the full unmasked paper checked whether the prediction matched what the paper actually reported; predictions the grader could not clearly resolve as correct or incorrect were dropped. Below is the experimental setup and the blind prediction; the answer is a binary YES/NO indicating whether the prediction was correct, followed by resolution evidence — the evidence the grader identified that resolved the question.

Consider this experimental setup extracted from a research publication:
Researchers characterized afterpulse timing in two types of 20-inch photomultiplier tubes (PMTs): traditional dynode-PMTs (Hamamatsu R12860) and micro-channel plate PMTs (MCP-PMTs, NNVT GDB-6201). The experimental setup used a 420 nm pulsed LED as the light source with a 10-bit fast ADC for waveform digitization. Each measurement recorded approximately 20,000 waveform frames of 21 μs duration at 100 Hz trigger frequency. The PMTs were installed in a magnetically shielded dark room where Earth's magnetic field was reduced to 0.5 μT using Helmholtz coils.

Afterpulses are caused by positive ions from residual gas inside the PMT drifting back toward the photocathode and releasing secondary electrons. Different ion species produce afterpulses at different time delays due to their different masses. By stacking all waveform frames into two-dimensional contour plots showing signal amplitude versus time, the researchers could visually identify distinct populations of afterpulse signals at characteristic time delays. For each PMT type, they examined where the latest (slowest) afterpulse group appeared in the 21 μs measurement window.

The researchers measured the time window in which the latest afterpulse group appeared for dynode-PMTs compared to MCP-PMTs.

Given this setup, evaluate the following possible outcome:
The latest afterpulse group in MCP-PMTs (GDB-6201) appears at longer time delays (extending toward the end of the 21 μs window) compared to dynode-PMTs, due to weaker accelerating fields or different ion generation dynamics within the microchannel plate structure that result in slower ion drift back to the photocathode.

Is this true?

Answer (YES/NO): YES